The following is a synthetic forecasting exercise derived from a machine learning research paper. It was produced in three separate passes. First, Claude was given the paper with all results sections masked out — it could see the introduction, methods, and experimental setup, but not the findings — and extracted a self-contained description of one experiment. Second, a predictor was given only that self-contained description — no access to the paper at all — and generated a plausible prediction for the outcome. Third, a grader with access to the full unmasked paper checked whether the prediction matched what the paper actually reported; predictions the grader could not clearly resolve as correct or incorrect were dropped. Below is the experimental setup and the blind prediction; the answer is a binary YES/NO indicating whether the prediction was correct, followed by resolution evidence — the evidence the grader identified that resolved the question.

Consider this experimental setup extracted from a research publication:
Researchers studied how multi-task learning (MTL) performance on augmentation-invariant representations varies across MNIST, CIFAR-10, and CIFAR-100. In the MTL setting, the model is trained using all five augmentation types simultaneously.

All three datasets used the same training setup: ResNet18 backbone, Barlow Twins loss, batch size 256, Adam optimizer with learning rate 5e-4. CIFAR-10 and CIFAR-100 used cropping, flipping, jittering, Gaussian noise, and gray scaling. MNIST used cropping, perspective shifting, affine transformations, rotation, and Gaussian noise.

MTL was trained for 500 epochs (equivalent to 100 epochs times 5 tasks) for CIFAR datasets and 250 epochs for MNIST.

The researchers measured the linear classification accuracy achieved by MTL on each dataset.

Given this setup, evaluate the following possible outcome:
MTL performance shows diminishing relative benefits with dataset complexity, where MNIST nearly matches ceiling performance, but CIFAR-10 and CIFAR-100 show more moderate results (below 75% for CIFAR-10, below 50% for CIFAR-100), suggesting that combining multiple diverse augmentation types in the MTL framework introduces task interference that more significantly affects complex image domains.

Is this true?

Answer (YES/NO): YES